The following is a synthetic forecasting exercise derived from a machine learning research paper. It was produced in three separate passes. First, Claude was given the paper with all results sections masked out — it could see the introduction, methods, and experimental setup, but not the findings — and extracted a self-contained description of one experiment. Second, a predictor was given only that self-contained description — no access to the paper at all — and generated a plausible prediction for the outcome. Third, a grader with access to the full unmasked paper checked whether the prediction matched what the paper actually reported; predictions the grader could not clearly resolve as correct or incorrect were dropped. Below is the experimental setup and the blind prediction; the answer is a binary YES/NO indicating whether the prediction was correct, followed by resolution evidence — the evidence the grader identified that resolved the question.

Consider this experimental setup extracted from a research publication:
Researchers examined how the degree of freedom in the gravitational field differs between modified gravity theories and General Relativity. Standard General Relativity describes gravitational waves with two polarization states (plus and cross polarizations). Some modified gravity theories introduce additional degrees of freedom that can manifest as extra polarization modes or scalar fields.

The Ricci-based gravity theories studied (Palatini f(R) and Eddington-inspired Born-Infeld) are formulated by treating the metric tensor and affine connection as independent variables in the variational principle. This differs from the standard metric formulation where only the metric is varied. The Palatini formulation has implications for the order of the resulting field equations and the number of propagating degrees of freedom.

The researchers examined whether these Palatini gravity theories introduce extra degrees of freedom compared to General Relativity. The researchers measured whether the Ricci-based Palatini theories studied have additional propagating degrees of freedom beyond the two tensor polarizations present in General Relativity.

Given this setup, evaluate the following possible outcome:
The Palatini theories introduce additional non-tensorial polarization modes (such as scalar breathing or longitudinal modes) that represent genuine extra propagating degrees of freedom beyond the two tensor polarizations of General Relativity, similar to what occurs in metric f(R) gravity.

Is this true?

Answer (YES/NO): NO